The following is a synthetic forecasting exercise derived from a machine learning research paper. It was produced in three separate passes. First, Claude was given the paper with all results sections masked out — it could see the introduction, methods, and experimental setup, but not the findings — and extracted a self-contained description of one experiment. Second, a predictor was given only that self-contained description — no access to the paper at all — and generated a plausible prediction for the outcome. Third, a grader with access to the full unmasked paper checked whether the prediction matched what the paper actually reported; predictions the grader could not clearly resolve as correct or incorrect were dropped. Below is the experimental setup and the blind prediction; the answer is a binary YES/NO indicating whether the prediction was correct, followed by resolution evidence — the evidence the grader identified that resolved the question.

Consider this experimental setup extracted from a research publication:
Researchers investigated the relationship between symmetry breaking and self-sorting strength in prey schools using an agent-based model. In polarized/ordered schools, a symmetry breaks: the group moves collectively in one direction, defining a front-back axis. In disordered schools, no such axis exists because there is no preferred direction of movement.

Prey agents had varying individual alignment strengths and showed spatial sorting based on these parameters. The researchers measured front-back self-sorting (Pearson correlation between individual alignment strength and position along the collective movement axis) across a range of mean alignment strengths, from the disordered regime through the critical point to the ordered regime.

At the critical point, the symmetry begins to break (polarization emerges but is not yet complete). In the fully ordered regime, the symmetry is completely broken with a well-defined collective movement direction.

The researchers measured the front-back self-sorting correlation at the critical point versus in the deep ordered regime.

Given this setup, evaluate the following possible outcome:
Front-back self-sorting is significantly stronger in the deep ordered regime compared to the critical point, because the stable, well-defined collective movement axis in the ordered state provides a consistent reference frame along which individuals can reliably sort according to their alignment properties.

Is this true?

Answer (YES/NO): NO